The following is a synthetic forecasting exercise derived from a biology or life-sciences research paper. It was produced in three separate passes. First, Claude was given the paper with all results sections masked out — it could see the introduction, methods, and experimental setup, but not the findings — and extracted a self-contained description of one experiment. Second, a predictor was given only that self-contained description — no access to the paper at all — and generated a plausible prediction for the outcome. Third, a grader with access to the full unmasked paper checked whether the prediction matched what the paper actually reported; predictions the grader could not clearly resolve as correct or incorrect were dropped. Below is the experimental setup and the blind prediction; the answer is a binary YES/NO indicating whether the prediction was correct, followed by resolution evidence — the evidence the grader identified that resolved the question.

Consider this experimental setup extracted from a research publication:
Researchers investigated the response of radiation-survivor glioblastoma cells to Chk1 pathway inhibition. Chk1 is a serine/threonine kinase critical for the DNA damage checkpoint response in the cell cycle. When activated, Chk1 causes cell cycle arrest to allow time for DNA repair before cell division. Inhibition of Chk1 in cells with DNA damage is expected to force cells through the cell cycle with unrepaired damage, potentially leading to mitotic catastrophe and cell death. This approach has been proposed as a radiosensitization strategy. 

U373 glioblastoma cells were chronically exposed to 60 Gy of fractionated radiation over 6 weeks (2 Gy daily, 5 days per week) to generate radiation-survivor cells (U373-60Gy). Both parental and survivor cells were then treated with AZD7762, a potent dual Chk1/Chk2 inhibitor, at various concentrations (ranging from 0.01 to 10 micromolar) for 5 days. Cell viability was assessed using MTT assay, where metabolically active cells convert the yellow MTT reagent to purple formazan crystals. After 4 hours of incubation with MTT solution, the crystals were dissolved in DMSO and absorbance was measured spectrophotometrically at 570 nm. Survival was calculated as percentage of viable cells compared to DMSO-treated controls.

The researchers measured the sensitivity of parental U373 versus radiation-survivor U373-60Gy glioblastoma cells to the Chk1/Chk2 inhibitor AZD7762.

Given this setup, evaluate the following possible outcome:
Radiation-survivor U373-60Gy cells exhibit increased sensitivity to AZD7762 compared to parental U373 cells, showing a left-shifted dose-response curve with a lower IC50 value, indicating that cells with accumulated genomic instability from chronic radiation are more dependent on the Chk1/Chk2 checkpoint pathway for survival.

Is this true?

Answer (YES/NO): NO